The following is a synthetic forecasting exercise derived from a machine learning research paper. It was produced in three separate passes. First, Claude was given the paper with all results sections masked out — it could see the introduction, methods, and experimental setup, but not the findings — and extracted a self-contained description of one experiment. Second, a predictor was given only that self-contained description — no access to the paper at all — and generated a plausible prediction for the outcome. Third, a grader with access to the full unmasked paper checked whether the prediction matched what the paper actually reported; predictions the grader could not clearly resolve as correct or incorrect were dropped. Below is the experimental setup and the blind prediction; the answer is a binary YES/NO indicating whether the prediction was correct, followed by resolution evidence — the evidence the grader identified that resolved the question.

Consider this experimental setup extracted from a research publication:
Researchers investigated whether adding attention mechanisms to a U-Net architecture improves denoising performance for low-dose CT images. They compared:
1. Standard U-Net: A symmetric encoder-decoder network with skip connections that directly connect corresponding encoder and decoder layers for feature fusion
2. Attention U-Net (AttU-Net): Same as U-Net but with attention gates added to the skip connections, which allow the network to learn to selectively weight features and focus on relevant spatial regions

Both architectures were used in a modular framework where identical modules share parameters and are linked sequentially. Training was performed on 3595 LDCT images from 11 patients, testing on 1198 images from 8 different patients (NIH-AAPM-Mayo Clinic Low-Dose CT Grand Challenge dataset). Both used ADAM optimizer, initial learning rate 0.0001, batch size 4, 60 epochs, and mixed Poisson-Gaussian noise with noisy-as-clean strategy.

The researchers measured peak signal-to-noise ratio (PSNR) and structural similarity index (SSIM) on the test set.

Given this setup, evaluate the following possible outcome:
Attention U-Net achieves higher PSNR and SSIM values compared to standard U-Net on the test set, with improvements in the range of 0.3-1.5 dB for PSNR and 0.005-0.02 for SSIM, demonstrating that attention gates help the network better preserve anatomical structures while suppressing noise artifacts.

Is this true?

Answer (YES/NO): NO